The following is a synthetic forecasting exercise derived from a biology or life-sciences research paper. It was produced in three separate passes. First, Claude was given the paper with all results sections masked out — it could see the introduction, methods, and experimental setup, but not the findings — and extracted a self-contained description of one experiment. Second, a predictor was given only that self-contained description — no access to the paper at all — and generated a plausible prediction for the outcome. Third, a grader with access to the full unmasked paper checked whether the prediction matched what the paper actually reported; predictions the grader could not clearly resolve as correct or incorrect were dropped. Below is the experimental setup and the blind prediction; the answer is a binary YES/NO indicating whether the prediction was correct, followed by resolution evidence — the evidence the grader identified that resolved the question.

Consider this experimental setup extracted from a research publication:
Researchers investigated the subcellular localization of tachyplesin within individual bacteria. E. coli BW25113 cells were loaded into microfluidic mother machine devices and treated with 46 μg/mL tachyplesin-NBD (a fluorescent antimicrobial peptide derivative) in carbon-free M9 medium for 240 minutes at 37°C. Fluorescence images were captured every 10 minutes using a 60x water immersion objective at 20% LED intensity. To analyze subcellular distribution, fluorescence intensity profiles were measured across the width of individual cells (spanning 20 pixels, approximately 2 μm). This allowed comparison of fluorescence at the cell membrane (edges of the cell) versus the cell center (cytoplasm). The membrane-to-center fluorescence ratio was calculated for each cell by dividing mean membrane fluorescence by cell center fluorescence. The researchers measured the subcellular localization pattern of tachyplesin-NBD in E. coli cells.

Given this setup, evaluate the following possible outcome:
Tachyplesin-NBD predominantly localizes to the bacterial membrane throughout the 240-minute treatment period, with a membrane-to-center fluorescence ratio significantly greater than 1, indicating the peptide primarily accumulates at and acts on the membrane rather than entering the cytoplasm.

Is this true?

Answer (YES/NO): NO